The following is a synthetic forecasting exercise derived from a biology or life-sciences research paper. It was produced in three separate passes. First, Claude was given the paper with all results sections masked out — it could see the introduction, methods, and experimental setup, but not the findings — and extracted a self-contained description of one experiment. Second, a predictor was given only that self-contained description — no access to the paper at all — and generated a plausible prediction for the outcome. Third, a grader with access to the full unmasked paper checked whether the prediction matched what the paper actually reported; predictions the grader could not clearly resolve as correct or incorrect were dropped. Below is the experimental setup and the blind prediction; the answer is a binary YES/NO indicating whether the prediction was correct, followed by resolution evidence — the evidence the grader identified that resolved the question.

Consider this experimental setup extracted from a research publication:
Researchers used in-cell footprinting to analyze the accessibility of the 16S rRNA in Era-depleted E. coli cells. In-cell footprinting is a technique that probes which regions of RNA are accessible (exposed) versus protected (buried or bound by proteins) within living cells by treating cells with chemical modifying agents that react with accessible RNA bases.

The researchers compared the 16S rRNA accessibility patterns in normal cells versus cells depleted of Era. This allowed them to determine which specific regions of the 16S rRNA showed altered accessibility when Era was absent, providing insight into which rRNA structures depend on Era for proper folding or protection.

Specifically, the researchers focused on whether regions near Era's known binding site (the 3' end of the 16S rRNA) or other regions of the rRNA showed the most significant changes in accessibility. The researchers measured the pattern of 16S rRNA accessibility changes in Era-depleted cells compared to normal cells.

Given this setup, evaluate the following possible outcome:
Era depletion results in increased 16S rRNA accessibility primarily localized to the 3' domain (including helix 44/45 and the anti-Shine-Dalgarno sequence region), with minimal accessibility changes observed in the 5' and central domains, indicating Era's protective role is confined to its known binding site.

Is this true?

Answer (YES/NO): NO